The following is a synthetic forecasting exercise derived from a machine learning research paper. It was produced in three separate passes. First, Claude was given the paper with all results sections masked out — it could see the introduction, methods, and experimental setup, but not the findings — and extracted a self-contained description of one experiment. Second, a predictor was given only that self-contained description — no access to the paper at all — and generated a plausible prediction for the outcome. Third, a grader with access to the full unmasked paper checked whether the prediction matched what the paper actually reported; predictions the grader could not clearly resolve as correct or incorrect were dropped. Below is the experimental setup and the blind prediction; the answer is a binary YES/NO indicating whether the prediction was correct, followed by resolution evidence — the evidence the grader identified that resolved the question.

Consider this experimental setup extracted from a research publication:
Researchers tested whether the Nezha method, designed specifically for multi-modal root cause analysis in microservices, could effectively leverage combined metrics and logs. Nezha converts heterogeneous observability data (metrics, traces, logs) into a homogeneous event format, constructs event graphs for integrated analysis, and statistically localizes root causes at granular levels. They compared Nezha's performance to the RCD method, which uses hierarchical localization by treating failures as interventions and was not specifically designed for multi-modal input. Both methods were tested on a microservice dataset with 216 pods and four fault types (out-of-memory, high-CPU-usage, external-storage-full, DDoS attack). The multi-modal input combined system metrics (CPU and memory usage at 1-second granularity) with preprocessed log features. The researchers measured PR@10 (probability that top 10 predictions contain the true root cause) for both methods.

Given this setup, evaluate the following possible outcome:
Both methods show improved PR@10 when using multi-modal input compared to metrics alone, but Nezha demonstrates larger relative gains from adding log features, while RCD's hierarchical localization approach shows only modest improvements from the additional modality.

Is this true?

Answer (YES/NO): NO